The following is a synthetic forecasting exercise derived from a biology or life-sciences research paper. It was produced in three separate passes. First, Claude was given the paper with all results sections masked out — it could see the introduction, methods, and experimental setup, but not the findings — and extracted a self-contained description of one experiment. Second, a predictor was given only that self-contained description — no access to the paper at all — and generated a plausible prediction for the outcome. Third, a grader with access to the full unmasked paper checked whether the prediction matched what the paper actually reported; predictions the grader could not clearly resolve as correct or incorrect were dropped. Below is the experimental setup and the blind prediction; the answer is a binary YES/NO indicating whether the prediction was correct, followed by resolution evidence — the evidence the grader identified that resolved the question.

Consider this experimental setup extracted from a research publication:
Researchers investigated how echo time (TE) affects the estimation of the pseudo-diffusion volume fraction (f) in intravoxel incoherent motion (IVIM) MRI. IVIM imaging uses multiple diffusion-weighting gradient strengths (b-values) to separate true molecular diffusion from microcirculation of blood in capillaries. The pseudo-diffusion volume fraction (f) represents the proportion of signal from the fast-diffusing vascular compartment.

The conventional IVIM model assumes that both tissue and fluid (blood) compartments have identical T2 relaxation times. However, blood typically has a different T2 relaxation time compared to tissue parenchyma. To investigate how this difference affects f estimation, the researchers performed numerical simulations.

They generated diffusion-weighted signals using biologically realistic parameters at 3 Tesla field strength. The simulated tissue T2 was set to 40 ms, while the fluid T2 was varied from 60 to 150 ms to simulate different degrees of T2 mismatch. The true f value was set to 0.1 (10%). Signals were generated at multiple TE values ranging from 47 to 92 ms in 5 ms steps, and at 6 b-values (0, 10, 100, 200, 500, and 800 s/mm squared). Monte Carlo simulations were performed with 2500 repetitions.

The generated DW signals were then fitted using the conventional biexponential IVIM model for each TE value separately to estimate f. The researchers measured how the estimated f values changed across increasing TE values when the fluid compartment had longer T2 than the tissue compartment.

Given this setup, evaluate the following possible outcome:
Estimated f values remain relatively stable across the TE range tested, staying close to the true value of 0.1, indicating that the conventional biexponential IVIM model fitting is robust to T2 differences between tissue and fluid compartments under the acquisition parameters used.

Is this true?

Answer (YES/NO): NO